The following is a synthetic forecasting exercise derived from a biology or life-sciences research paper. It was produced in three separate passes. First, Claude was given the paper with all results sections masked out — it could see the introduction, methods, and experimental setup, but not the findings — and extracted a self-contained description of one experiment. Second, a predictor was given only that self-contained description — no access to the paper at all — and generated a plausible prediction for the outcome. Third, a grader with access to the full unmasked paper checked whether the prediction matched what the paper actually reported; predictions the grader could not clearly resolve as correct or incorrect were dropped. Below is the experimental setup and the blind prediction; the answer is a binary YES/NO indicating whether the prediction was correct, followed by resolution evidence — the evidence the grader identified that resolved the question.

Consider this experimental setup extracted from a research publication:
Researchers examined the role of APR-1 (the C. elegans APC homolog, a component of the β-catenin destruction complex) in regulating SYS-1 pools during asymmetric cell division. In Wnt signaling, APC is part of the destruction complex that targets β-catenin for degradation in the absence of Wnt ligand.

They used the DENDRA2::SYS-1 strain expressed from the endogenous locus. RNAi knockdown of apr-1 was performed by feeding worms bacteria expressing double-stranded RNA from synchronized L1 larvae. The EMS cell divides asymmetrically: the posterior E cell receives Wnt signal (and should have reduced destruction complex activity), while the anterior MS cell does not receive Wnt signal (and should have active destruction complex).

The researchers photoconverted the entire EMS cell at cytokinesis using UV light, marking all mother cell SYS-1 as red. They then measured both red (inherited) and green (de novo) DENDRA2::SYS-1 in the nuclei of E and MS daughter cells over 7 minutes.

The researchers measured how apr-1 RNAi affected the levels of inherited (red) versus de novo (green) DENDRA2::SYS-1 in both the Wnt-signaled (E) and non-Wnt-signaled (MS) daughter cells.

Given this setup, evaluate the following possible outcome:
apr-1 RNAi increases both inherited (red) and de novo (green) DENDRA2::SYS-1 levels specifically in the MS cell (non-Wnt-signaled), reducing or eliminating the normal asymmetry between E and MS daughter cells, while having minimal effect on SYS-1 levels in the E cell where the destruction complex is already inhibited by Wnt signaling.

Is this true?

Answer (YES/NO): NO